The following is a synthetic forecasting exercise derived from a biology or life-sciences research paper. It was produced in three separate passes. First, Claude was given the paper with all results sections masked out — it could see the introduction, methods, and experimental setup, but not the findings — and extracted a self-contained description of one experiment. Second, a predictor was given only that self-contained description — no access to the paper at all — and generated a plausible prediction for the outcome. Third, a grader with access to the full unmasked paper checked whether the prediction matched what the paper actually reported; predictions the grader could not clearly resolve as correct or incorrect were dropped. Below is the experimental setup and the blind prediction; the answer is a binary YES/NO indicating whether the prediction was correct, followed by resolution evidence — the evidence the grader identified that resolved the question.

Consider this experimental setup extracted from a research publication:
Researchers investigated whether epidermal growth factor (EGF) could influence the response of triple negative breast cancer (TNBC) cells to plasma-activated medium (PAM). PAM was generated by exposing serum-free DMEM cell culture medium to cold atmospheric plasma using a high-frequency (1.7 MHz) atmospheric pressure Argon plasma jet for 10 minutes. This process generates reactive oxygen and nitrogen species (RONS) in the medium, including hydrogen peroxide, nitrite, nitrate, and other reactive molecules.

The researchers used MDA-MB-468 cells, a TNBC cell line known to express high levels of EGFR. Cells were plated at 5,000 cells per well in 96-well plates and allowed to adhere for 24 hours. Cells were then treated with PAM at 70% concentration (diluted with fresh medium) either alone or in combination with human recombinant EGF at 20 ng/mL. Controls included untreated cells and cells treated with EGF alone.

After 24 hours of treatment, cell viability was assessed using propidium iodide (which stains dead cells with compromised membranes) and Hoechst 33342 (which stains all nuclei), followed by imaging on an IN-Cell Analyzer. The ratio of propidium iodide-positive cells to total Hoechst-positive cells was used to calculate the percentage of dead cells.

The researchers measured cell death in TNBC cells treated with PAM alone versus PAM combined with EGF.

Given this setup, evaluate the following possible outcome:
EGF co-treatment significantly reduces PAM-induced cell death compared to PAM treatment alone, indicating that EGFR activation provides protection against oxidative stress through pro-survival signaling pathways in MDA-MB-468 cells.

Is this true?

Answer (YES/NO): NO